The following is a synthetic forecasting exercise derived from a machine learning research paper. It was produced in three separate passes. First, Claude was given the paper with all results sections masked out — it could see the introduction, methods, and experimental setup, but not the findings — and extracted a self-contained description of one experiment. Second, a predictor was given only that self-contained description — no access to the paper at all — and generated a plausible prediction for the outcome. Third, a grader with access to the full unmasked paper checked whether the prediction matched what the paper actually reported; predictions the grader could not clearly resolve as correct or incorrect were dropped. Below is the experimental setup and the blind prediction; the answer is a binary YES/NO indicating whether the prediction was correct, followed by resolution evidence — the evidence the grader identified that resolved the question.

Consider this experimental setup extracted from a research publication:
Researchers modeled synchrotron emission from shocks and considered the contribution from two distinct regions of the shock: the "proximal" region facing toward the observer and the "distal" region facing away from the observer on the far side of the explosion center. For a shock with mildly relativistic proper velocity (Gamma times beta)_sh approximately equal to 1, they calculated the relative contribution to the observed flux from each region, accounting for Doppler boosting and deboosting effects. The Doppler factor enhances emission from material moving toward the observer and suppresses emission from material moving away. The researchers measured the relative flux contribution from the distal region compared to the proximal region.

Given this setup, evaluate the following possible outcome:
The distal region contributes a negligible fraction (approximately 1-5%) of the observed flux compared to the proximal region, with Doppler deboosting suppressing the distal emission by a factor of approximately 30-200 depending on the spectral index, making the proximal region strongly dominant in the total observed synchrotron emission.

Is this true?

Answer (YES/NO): NO